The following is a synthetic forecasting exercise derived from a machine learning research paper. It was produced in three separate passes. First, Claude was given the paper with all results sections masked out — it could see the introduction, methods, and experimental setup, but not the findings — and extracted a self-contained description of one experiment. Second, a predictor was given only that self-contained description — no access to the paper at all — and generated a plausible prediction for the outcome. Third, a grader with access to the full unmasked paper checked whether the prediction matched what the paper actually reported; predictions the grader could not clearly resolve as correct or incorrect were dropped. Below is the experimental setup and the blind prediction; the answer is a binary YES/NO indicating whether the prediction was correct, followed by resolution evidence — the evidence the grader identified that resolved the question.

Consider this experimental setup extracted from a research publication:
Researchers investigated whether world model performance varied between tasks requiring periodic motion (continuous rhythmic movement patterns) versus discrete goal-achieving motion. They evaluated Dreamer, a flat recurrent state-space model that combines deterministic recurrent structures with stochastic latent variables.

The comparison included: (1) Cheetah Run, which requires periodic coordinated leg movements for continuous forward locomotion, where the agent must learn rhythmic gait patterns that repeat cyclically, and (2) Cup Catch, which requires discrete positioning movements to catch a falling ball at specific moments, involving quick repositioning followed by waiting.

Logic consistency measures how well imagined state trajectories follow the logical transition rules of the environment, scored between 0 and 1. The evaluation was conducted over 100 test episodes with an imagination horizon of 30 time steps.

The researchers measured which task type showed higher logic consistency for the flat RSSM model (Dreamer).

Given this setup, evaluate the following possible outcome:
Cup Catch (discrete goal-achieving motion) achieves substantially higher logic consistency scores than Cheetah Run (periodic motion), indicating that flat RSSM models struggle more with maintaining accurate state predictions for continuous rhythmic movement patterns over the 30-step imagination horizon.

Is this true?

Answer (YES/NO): NO